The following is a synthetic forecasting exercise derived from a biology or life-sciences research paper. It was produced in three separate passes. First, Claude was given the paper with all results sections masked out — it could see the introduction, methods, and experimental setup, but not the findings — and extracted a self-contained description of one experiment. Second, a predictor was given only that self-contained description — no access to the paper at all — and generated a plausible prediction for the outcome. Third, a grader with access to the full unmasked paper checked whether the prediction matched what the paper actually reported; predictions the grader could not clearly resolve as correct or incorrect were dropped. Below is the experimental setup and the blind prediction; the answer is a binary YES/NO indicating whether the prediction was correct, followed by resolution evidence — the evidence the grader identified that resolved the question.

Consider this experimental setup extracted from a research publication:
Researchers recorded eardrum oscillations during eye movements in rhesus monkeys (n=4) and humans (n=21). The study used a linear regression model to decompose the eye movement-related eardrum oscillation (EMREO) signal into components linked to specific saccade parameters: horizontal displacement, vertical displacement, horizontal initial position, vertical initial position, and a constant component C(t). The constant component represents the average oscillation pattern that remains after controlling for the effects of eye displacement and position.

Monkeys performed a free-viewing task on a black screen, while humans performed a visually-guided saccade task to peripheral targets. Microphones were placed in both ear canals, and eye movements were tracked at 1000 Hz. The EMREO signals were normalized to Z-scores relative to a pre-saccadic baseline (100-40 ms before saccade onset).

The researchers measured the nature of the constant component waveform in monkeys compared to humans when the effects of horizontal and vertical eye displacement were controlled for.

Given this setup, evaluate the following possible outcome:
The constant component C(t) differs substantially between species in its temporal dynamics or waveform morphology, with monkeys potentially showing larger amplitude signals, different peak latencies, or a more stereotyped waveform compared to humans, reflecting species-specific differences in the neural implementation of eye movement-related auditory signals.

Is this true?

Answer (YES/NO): NO